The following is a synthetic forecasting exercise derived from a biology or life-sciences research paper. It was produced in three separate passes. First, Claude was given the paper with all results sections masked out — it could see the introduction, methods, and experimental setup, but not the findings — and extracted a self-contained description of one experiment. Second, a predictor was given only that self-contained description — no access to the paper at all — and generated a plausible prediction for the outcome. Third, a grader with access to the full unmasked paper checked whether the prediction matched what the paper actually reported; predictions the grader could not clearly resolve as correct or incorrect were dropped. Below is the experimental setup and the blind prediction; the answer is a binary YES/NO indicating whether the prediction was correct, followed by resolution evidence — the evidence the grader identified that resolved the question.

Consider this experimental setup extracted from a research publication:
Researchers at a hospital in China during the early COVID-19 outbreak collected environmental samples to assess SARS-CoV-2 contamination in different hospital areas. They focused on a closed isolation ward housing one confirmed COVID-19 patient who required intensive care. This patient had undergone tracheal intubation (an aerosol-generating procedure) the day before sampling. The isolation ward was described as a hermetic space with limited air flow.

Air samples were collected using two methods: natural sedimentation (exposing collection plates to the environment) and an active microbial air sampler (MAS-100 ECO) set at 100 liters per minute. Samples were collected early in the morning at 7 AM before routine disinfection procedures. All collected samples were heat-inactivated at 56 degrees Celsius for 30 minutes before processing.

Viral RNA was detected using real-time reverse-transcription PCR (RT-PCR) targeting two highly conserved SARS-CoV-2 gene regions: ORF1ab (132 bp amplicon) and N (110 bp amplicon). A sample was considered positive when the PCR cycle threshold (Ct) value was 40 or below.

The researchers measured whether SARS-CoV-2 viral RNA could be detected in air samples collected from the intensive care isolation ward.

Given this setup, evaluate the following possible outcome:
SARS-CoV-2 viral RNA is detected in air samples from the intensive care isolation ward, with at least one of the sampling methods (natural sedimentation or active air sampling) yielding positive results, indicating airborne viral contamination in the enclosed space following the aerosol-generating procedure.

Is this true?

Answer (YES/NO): YES